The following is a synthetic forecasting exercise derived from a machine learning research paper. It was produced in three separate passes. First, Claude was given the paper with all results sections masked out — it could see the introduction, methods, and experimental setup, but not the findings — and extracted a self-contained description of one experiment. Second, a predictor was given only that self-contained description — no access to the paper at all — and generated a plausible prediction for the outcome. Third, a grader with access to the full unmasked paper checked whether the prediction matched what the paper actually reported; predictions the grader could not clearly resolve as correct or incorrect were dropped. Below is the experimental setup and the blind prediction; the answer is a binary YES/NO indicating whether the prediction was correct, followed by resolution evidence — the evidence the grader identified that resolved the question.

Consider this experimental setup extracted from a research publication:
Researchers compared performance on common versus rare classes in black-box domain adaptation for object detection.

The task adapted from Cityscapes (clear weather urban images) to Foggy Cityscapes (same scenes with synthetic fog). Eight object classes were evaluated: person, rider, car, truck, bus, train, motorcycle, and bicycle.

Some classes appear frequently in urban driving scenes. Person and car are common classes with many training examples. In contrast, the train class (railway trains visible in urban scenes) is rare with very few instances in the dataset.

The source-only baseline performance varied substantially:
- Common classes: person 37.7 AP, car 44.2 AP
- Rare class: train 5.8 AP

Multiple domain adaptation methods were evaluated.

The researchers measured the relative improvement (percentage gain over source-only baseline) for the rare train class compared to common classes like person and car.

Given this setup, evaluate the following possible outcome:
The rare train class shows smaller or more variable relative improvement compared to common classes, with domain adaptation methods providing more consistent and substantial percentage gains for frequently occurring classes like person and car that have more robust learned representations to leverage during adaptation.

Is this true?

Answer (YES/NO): NO